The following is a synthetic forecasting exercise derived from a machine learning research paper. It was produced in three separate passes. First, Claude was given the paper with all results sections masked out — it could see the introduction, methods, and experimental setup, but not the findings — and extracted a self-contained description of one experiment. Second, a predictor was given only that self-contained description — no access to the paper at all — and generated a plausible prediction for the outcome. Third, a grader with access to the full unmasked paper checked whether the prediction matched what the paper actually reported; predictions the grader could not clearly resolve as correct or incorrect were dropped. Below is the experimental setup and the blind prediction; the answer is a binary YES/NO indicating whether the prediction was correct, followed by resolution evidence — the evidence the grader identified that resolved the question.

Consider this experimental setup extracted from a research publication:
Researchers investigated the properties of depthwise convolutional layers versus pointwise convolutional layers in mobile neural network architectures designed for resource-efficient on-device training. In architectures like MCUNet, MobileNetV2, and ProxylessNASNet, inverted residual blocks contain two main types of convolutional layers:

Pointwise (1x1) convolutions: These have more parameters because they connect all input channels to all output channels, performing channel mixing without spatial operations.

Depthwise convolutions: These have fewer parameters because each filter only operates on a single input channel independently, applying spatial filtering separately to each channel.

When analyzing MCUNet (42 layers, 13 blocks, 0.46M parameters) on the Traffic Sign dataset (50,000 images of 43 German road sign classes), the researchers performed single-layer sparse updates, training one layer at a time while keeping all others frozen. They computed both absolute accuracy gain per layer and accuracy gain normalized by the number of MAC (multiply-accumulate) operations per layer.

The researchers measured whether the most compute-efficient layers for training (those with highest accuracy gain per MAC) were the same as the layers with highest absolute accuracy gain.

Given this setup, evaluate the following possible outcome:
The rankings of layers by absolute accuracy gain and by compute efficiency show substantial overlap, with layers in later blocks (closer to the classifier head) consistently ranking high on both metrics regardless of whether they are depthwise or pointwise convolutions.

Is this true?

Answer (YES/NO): NO